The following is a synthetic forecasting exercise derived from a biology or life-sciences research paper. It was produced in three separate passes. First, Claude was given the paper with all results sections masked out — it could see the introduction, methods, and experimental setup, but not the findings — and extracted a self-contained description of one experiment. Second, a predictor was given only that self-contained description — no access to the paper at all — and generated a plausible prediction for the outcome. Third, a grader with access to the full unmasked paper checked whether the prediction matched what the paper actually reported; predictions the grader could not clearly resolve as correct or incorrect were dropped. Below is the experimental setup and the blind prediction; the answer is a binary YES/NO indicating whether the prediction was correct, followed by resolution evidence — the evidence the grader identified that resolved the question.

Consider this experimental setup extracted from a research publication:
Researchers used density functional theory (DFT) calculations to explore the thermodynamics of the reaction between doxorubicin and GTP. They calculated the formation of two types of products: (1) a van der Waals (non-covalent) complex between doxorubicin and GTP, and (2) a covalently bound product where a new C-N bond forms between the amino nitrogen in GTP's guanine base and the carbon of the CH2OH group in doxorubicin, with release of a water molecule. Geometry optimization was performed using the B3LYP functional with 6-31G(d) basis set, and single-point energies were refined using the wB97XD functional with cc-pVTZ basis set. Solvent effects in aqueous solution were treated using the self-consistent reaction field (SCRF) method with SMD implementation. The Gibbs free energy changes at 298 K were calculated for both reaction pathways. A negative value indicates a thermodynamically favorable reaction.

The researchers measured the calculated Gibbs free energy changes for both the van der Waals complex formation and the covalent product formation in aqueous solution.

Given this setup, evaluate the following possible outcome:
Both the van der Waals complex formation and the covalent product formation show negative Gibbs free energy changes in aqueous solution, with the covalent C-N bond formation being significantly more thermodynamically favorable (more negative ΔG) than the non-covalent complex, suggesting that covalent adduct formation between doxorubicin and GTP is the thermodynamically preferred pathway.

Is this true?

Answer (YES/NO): NO